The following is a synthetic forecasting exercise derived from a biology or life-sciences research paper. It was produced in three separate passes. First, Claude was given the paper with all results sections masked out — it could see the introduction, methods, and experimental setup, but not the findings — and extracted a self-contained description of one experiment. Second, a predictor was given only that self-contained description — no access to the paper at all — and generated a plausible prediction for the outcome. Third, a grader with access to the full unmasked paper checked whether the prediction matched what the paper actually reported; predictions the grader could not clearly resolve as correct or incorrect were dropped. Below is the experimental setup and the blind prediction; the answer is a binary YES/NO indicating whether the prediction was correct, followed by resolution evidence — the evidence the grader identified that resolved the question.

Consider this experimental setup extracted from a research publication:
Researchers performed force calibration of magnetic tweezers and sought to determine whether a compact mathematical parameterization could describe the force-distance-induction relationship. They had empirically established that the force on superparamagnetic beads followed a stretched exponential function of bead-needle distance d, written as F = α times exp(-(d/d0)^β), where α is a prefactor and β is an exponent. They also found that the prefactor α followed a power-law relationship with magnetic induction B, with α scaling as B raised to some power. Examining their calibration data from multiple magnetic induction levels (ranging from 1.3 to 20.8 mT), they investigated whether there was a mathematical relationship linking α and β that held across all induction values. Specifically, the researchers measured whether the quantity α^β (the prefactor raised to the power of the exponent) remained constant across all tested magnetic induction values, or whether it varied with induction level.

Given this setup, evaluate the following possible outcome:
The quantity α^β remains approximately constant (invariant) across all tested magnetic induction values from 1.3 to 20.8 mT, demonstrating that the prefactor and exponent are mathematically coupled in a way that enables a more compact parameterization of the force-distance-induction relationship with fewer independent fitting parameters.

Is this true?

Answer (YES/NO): YES